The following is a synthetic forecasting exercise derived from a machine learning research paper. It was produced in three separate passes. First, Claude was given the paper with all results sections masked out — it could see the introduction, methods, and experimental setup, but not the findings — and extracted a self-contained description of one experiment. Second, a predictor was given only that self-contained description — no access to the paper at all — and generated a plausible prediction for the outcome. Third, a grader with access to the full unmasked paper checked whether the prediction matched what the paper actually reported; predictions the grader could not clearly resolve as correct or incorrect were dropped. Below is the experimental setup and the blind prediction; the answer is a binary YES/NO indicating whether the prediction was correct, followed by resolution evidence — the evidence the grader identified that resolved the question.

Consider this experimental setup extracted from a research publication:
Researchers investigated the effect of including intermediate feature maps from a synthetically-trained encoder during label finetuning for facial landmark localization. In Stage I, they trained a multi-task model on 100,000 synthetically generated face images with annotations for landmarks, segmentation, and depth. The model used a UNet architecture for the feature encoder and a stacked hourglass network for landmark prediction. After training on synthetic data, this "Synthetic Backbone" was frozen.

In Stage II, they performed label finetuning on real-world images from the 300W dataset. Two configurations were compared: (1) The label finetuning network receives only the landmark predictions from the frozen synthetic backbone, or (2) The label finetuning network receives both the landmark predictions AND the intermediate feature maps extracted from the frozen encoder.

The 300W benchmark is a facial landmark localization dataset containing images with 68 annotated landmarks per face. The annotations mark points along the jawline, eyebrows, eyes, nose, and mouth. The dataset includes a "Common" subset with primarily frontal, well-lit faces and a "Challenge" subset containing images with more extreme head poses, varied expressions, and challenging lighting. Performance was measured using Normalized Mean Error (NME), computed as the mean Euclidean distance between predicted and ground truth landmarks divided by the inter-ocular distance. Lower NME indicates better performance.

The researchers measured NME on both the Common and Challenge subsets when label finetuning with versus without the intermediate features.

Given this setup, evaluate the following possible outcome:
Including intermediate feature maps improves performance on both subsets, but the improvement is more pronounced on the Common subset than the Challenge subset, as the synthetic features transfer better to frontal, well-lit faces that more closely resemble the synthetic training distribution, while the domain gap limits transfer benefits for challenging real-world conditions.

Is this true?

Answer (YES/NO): NO